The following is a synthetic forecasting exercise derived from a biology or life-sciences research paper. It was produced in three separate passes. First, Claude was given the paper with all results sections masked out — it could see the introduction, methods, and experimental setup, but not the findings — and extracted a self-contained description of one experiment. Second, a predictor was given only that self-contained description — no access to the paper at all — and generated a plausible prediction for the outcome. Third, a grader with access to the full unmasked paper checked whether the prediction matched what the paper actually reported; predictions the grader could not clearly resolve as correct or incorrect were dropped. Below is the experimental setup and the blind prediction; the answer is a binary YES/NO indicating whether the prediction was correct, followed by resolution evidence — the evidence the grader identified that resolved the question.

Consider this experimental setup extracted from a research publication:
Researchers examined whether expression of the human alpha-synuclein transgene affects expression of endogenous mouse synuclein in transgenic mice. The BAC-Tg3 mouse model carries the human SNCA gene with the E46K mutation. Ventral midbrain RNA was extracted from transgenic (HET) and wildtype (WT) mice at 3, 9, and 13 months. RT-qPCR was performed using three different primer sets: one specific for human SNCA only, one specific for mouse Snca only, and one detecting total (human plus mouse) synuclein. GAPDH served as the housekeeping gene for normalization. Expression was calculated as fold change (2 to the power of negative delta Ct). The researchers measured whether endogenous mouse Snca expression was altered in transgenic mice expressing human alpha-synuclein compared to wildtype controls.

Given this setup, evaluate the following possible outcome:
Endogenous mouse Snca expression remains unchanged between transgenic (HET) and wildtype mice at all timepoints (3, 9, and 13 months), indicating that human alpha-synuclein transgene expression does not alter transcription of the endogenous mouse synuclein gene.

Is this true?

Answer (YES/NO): YES